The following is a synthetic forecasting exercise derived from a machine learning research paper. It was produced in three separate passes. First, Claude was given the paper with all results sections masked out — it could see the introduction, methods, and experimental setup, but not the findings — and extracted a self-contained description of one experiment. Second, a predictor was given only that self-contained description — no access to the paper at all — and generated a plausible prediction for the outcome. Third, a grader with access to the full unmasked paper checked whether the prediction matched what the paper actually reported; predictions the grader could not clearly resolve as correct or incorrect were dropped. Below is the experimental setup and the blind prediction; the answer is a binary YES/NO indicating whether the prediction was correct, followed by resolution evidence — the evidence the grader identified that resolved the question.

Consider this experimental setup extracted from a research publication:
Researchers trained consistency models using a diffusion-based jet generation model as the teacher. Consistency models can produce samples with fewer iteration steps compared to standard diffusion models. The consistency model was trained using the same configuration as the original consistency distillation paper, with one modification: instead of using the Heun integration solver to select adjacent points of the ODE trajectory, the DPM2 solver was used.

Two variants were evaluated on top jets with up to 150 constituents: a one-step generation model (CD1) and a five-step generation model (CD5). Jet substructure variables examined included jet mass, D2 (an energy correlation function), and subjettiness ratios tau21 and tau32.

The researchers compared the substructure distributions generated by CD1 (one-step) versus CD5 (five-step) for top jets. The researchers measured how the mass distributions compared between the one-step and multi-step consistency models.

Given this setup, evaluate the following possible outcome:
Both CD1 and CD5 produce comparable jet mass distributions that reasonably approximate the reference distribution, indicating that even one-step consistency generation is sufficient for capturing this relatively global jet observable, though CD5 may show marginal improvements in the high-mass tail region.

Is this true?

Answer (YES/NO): NO